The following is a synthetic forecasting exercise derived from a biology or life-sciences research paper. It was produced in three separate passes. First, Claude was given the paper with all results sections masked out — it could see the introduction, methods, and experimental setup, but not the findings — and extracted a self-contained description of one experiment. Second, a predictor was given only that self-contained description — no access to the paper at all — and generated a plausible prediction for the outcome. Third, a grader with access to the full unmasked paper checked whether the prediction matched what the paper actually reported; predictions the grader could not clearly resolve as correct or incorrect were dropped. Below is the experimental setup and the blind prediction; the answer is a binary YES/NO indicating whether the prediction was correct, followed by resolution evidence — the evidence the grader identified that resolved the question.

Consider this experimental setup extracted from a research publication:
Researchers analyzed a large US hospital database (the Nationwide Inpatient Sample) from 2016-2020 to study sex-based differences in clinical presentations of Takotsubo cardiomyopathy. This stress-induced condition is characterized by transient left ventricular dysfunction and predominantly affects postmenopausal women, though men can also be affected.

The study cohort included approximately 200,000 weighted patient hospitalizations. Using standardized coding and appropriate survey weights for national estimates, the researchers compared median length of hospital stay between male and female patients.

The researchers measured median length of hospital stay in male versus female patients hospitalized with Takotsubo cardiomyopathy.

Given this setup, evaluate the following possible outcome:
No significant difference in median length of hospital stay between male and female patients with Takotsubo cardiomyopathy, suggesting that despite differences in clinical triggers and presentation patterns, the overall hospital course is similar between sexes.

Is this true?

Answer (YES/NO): NO